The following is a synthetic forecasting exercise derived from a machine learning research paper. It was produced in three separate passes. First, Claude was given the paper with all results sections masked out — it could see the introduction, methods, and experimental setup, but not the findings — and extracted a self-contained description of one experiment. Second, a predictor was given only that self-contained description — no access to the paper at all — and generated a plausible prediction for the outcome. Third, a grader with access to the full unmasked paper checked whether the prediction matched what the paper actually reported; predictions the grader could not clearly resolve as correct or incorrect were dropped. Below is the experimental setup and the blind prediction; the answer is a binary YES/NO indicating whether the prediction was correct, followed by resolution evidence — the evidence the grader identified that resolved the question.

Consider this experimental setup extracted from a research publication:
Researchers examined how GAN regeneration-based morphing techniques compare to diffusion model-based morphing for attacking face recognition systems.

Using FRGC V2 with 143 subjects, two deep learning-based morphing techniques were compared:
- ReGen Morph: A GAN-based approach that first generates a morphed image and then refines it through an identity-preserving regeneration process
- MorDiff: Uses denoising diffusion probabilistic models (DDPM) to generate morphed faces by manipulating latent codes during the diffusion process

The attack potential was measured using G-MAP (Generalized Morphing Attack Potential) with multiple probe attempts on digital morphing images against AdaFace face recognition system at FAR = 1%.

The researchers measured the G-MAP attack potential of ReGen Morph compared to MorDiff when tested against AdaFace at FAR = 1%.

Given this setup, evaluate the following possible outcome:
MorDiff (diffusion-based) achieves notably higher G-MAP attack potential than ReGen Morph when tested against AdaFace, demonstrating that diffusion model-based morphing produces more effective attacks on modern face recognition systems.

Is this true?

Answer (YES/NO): YES